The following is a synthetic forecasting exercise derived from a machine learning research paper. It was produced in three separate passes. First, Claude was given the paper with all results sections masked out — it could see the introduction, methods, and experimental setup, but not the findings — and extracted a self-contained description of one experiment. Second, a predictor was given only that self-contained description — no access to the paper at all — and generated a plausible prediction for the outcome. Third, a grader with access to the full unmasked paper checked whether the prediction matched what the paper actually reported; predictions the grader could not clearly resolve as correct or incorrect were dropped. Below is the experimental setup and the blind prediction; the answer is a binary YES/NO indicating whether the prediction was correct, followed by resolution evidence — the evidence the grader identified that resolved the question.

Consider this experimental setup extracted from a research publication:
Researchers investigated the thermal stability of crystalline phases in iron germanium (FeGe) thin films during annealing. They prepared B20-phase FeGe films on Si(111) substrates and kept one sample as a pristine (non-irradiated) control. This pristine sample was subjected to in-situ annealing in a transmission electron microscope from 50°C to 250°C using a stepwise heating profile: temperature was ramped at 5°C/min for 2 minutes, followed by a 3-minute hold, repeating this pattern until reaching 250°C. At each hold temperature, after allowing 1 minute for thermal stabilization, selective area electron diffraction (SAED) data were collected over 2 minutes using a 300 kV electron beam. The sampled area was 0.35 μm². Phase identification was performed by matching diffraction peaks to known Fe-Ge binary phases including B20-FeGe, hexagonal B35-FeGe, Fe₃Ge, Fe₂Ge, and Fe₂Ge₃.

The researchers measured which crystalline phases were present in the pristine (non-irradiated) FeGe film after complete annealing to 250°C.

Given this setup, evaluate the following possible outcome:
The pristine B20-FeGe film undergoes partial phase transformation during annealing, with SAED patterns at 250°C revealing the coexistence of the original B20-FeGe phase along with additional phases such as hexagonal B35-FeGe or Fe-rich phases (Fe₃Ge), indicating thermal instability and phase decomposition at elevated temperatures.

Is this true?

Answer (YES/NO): NO